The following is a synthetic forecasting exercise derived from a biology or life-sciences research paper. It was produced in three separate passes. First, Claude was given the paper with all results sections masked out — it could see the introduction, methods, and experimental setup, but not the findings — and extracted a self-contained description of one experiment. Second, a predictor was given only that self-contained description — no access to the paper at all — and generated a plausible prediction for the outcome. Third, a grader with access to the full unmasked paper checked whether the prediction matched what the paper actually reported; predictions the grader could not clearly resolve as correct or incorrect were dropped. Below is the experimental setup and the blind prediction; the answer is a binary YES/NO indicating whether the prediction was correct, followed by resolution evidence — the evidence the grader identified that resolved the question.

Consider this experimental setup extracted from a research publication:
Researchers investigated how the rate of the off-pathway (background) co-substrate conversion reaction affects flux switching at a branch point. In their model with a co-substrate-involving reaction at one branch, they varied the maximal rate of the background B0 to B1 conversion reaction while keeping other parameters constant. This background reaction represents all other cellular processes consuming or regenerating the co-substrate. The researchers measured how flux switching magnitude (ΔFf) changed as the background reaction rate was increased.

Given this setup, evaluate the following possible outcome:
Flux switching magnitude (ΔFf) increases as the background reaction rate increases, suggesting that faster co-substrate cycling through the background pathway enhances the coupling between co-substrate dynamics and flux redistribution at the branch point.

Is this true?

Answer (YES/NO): NO